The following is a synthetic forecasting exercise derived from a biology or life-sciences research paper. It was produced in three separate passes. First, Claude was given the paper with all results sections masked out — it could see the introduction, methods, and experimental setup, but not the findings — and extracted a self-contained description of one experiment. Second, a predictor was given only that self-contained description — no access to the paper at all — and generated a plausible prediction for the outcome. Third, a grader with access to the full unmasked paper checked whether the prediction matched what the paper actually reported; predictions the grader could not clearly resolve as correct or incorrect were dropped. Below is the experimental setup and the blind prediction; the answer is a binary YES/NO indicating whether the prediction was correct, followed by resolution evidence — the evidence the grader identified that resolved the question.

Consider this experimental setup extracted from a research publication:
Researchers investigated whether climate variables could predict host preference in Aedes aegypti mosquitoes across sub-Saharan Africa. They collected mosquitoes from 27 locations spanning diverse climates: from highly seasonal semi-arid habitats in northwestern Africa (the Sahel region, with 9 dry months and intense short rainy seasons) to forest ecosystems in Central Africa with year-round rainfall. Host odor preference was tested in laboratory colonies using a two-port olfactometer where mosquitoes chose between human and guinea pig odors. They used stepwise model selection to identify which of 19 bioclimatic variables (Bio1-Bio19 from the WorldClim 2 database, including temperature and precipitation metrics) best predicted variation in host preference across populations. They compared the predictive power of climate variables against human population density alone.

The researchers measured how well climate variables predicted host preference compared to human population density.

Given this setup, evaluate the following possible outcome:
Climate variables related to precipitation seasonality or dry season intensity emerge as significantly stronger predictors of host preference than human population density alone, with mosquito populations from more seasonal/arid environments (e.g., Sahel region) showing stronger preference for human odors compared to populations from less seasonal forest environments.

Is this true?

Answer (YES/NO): YES